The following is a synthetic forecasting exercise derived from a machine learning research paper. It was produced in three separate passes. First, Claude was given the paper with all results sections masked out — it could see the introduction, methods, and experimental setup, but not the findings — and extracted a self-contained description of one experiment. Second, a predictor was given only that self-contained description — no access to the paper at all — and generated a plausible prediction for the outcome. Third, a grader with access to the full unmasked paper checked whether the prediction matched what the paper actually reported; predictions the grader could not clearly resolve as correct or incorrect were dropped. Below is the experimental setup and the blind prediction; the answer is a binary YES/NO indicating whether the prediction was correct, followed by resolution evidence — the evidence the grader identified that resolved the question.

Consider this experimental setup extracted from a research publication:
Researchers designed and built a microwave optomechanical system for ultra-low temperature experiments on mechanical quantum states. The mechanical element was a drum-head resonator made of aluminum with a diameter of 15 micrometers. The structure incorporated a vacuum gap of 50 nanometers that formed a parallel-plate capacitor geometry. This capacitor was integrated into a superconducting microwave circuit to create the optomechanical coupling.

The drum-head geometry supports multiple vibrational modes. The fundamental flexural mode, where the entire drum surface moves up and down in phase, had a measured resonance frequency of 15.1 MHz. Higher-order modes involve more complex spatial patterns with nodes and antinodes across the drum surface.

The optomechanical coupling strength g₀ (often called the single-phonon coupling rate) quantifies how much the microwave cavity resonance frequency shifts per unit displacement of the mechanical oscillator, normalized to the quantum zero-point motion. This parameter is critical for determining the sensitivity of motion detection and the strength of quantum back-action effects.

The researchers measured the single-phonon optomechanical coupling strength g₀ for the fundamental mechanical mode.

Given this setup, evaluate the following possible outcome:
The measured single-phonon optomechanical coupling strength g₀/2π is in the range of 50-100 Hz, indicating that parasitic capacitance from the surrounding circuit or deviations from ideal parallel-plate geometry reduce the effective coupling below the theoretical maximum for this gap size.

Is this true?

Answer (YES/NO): NO